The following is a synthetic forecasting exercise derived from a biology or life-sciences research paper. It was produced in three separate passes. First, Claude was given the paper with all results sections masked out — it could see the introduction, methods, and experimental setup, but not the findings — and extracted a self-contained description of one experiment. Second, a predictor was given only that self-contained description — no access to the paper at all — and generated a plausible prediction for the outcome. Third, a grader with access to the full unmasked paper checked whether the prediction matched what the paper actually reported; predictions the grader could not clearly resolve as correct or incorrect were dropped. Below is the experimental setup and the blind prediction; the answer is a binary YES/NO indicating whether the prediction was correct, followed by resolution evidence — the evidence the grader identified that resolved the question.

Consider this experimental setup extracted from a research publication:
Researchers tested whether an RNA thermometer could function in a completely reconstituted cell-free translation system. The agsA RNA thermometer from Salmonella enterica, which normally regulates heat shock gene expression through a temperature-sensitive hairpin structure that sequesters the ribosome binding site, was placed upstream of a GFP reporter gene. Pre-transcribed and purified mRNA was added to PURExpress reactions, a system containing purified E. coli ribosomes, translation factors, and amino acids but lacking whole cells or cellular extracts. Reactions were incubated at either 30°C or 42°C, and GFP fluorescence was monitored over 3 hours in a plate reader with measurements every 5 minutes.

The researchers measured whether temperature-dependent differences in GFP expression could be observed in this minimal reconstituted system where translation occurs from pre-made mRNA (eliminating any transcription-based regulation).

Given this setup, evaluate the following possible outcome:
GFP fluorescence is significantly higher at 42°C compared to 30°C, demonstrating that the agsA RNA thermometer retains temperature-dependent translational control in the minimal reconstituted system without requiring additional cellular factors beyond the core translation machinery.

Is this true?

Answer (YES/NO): YES